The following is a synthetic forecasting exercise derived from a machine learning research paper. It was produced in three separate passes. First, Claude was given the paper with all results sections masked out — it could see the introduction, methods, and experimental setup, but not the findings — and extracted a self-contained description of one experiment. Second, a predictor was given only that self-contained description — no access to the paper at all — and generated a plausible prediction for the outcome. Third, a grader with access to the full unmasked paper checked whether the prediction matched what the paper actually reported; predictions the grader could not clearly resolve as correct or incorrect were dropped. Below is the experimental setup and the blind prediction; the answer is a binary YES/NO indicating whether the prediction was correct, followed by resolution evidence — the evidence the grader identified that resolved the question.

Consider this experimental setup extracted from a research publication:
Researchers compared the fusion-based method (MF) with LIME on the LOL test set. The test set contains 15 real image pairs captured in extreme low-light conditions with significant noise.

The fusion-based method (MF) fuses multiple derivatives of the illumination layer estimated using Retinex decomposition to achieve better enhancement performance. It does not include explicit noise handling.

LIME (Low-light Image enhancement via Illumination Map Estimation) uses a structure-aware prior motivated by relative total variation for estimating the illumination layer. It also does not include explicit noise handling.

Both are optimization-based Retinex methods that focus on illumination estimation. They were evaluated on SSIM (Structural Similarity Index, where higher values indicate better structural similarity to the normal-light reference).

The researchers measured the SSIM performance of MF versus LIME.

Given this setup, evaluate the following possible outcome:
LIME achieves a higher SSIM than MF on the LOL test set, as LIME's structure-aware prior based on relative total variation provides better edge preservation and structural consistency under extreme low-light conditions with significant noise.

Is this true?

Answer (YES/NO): NO